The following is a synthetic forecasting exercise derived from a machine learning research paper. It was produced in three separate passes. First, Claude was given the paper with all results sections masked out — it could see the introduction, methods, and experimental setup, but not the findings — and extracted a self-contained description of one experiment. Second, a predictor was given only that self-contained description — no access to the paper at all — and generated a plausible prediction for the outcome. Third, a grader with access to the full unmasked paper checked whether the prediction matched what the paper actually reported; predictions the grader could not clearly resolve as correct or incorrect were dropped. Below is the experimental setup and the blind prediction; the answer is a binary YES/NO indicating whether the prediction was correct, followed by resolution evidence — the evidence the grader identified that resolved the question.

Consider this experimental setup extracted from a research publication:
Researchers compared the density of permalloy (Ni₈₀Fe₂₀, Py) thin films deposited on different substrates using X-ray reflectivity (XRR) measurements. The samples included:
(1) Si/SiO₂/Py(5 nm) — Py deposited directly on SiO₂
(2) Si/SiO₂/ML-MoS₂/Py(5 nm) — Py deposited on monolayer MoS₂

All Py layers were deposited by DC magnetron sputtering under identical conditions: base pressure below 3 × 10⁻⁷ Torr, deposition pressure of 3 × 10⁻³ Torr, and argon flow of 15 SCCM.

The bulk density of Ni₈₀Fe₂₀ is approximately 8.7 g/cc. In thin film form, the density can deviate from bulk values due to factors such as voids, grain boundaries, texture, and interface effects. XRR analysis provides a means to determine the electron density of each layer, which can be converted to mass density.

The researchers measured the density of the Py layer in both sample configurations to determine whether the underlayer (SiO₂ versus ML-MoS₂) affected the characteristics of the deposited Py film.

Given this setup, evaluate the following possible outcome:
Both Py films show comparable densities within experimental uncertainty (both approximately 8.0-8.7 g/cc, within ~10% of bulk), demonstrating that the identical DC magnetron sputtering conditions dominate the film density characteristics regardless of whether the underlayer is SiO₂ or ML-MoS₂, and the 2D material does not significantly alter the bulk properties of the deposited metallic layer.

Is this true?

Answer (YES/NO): YES